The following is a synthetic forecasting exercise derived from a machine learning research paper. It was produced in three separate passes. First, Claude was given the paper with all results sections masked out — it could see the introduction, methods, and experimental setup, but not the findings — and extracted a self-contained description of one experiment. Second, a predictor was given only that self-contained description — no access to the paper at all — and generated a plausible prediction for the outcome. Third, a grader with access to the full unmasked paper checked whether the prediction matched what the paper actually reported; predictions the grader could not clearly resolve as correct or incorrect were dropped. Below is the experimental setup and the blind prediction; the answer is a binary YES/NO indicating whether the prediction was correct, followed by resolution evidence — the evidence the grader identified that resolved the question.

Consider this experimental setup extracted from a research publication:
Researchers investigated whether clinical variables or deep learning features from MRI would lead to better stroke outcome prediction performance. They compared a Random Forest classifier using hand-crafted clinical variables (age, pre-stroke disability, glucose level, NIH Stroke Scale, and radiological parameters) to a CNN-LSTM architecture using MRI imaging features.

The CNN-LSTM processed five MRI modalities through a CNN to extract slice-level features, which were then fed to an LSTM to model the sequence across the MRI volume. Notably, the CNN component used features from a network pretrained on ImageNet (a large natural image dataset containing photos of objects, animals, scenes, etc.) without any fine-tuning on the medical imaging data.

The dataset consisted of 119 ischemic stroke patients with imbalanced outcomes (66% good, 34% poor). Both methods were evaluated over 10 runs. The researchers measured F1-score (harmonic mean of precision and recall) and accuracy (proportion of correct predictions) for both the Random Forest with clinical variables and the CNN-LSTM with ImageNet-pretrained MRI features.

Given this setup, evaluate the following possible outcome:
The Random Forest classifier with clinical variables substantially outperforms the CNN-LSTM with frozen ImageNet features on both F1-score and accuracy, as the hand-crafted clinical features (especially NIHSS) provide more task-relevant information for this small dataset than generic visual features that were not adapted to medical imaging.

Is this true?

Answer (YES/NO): NO